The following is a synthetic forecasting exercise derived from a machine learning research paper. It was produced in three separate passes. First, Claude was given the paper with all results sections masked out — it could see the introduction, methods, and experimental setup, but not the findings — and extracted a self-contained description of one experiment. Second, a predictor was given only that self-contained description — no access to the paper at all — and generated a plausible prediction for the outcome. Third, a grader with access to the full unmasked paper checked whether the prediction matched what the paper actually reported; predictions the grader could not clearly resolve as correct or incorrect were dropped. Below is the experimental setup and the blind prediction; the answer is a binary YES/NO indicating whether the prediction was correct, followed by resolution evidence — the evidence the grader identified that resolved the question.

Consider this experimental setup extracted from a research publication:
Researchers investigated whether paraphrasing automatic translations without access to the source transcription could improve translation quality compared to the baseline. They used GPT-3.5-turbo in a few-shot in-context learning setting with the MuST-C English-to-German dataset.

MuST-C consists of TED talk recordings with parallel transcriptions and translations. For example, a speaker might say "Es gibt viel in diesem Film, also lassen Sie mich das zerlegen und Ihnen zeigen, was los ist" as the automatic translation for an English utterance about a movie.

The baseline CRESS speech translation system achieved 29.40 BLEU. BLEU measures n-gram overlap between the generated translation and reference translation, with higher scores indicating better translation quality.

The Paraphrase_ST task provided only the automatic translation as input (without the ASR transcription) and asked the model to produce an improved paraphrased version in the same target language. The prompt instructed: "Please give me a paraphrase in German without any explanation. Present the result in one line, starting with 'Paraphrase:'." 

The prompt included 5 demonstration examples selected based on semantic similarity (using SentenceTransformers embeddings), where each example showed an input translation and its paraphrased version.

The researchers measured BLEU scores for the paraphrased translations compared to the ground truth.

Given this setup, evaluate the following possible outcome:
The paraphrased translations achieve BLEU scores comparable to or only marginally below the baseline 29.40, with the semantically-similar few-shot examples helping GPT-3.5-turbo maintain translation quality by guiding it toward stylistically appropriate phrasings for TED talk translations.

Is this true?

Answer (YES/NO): NO